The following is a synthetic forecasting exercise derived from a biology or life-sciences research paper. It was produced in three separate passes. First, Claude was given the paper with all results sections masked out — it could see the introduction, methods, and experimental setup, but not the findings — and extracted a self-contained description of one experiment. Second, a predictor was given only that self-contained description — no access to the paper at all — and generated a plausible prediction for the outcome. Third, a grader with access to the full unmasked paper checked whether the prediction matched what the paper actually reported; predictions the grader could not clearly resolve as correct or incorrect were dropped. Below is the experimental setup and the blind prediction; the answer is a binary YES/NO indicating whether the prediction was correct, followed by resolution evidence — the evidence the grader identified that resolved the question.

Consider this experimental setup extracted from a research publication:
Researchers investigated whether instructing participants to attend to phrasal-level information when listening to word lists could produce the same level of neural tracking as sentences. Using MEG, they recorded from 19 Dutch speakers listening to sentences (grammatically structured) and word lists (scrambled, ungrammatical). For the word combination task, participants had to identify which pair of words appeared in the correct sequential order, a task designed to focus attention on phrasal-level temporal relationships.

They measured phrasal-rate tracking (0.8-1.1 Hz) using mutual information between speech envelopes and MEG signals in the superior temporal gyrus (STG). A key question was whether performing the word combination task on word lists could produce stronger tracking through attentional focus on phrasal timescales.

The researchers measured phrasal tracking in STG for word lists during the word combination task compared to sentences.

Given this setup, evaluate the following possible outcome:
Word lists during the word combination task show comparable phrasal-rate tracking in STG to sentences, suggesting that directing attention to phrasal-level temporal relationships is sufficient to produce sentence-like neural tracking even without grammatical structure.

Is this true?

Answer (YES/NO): NO